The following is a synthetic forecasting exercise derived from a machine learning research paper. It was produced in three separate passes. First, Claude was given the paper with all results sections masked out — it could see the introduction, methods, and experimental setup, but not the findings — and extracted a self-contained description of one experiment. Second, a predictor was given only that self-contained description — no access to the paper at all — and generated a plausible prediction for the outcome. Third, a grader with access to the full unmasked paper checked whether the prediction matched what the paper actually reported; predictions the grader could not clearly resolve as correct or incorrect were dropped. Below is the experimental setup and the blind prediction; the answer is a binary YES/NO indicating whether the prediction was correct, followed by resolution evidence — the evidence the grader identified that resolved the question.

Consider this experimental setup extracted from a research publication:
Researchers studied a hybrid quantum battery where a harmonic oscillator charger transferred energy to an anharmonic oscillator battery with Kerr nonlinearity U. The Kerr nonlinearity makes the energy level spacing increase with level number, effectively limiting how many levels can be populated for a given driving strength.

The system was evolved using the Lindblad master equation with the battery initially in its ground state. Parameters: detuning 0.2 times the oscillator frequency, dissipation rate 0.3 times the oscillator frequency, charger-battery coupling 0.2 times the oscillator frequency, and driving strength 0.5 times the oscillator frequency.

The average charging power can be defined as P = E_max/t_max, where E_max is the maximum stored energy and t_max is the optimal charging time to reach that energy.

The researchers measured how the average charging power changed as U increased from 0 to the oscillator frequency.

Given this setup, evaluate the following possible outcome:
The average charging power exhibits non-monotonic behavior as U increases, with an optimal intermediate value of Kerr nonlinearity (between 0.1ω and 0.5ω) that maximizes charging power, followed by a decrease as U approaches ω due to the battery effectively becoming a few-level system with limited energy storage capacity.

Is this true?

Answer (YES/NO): NO